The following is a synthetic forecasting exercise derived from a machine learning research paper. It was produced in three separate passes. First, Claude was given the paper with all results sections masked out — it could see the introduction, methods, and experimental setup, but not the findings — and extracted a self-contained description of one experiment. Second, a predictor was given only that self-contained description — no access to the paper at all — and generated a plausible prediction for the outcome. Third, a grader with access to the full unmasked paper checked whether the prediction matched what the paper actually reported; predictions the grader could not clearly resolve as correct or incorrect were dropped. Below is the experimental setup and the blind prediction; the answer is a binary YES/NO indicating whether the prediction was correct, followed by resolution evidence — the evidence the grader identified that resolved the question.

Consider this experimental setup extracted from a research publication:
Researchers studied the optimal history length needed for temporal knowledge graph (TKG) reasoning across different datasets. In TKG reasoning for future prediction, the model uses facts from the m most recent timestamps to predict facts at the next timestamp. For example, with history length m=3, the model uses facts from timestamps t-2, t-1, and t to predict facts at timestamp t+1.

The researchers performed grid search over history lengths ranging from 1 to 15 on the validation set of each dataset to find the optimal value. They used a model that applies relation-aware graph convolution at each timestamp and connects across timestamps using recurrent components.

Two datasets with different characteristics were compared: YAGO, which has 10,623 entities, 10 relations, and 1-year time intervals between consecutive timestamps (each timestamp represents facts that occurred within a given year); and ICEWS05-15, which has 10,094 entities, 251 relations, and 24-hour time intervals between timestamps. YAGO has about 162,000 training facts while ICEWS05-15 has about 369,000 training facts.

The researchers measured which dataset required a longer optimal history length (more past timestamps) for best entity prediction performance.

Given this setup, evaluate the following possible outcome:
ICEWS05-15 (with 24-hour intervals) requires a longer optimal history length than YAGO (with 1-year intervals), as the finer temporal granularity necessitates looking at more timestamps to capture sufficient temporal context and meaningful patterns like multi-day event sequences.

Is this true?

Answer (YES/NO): YES